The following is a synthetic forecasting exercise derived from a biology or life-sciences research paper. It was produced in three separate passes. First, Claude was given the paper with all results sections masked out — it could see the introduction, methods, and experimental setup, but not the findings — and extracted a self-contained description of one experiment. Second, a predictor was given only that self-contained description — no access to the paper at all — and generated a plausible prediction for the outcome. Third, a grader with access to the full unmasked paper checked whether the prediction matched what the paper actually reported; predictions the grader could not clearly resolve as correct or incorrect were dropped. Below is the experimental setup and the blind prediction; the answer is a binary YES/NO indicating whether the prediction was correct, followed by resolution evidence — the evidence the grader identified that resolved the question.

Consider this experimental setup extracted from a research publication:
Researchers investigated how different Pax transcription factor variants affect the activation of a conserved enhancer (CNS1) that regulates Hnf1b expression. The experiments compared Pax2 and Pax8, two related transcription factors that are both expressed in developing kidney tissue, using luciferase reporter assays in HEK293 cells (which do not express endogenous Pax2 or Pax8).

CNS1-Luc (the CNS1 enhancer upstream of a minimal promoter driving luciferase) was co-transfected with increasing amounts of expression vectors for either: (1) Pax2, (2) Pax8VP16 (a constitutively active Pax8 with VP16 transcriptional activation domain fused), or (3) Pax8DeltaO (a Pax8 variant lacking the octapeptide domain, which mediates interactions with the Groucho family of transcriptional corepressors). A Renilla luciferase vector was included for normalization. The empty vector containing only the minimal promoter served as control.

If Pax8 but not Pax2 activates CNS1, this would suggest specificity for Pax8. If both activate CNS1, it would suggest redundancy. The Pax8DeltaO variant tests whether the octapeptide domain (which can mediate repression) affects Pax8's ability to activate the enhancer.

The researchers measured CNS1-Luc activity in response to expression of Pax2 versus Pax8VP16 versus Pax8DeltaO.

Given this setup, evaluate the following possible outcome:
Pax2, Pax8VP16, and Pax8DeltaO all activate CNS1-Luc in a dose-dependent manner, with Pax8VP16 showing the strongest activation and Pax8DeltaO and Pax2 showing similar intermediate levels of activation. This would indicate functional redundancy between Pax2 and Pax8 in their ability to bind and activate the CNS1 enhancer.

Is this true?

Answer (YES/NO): NO